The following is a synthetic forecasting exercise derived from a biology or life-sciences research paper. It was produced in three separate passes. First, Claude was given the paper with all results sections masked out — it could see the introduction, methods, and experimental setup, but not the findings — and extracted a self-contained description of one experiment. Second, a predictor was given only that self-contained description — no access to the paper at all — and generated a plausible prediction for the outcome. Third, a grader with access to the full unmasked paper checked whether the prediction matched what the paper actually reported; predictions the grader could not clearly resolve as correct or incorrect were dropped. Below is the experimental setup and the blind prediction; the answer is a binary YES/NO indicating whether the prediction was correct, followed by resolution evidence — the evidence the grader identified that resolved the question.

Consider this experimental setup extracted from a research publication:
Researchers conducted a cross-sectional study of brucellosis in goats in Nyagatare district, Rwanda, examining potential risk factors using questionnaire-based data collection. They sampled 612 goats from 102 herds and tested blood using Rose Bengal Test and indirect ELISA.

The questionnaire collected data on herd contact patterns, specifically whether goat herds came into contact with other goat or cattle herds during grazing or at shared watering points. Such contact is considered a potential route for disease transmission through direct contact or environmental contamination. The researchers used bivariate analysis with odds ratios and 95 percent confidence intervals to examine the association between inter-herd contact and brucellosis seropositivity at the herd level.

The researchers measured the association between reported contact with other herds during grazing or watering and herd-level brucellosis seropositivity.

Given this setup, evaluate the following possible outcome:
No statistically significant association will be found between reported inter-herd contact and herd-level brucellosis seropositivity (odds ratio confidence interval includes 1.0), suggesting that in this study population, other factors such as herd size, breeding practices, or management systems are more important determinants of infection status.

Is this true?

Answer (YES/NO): NO